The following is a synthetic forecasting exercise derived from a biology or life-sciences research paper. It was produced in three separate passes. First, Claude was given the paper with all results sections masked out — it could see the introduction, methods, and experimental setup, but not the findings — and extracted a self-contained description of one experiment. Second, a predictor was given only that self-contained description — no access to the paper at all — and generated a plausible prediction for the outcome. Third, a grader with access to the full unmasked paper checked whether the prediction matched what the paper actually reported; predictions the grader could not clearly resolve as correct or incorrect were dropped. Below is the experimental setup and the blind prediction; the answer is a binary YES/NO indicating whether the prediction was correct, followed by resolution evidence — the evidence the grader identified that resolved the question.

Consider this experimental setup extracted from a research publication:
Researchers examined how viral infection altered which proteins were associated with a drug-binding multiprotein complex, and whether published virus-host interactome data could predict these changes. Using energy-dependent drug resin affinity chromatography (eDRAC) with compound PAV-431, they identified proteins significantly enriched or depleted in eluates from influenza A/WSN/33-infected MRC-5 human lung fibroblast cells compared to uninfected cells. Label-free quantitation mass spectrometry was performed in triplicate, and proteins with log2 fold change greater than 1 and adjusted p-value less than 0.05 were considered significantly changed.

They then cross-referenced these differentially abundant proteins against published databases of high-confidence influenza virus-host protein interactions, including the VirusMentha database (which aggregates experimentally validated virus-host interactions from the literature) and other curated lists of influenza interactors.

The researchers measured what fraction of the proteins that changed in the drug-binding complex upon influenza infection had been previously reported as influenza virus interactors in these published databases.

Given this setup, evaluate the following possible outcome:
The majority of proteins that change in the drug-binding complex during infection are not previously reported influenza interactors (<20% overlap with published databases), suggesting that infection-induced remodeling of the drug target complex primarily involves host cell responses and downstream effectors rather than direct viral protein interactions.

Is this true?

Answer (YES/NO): NO